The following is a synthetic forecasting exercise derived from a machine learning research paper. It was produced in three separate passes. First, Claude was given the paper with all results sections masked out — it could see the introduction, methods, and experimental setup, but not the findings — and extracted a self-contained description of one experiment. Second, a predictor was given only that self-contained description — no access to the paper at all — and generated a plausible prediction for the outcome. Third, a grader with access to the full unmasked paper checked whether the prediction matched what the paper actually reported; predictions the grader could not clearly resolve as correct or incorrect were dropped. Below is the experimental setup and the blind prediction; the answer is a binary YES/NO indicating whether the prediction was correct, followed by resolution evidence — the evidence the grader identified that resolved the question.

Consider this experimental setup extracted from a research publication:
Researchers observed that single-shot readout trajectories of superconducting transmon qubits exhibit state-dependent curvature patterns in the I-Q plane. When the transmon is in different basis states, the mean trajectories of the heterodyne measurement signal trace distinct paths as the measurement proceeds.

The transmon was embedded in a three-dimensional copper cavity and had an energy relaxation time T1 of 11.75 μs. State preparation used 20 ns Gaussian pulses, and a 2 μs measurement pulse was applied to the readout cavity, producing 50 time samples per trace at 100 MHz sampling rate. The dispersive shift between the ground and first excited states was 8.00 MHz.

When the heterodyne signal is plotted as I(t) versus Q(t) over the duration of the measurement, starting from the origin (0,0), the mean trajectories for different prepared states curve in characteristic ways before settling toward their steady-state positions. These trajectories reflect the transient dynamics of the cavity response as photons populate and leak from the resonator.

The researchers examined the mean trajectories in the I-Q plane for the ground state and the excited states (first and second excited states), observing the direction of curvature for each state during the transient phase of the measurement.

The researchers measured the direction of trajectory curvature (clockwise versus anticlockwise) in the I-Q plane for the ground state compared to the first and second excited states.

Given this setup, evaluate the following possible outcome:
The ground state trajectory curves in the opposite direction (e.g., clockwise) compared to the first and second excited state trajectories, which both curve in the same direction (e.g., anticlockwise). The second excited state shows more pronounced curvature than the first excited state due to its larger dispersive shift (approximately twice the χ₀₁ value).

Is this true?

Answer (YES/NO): NO